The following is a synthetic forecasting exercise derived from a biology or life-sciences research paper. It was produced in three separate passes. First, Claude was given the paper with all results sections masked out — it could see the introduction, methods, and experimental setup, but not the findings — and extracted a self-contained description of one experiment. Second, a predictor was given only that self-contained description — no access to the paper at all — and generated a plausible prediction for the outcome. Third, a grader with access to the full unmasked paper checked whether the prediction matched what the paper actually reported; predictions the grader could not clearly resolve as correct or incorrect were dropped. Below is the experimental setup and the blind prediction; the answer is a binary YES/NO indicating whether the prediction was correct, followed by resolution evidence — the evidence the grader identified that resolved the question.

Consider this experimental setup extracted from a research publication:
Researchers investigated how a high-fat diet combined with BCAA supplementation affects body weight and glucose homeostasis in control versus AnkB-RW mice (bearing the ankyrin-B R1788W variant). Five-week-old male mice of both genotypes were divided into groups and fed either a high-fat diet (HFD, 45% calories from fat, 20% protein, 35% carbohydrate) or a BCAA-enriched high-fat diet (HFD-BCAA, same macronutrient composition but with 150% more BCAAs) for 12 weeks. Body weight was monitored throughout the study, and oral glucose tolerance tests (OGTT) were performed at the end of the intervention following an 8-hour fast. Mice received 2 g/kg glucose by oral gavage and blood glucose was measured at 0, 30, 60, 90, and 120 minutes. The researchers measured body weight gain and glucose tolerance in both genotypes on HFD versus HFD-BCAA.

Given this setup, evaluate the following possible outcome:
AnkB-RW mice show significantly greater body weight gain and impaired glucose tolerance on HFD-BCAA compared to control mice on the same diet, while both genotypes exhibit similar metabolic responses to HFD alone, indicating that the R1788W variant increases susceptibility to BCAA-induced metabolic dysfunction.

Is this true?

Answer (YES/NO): NO